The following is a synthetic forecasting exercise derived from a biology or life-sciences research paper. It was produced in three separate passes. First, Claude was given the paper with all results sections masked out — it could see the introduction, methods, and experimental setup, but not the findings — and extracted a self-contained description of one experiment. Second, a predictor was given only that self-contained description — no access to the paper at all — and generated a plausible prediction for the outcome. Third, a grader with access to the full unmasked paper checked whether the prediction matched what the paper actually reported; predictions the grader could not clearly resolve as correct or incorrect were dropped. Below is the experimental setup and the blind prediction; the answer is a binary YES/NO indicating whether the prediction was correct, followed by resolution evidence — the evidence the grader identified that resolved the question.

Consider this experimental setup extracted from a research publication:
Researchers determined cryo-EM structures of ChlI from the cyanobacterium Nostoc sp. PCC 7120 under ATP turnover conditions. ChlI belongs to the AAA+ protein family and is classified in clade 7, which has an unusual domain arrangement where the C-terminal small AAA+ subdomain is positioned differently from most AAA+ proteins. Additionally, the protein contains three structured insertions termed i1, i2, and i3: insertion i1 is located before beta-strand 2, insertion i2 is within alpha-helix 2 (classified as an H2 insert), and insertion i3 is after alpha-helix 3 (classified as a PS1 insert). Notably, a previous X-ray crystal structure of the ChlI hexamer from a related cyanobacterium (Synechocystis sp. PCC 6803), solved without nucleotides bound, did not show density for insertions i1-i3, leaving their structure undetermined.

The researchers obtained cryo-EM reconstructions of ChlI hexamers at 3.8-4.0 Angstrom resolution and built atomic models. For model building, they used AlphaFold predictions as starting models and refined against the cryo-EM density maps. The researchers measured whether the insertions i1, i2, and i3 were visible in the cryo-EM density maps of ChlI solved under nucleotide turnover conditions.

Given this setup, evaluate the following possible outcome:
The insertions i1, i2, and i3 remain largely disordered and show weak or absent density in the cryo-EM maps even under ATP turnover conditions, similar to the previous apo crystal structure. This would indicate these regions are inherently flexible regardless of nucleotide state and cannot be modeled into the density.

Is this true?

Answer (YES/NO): NO